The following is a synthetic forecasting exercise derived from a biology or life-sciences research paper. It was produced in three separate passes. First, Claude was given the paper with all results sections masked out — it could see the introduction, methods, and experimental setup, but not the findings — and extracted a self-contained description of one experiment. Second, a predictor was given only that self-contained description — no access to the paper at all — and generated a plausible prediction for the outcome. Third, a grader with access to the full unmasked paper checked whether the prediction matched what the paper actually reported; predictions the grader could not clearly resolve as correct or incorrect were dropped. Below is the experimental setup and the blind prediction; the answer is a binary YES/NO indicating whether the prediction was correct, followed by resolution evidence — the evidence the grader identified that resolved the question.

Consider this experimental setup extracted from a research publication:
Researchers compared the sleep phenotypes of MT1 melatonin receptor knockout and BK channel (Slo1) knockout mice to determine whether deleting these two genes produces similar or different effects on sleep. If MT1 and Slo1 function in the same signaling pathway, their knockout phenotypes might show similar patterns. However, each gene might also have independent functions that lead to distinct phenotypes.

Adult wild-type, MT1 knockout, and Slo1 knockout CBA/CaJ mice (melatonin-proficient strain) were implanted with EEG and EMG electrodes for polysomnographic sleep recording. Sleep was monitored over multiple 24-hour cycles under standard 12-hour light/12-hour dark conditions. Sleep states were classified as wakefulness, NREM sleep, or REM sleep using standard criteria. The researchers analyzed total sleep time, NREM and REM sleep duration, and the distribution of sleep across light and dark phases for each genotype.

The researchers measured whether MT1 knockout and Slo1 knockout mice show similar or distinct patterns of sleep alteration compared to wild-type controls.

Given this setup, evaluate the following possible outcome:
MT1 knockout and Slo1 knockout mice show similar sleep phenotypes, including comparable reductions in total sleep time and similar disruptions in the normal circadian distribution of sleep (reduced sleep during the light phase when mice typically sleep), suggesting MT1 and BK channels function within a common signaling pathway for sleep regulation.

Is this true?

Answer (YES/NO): NO